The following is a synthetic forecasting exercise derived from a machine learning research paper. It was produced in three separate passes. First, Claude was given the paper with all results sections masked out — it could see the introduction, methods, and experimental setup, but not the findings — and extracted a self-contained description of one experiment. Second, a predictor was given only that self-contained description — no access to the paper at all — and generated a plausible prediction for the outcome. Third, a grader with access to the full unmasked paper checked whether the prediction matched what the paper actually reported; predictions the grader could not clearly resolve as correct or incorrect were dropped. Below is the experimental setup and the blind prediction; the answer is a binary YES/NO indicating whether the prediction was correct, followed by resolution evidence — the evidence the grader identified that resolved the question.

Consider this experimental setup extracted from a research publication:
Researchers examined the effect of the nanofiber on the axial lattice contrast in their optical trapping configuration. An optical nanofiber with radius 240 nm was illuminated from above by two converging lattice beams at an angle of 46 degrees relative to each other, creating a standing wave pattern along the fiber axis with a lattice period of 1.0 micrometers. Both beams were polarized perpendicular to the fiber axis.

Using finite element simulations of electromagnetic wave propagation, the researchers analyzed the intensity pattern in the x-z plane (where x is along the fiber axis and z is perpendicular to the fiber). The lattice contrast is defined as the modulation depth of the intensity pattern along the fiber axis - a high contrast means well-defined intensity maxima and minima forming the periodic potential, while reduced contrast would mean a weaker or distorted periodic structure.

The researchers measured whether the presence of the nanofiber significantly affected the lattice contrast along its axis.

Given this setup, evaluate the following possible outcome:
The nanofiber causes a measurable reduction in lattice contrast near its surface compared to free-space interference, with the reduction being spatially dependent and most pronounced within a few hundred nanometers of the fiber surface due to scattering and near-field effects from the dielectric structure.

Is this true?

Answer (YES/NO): NO